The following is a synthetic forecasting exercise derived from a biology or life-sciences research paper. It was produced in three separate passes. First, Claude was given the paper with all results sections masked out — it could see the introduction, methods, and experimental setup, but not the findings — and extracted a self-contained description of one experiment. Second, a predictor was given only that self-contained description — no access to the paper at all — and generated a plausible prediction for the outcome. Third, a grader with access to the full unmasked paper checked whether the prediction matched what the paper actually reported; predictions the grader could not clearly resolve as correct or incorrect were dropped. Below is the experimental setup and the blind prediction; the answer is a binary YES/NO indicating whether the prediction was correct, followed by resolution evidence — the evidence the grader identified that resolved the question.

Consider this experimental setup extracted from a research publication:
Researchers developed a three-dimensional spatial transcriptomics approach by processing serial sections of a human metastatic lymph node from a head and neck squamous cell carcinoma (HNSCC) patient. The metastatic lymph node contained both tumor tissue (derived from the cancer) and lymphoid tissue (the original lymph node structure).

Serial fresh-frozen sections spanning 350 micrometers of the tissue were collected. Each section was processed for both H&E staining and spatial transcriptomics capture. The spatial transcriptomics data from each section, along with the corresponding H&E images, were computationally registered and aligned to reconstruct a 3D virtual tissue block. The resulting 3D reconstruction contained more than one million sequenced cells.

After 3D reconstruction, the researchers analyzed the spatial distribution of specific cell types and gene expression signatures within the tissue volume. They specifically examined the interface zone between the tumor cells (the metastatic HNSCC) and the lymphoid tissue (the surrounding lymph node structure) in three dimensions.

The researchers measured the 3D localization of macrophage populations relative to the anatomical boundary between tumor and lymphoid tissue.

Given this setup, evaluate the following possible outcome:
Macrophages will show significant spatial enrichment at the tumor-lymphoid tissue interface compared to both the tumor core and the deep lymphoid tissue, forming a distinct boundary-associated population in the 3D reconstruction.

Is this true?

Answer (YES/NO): NO